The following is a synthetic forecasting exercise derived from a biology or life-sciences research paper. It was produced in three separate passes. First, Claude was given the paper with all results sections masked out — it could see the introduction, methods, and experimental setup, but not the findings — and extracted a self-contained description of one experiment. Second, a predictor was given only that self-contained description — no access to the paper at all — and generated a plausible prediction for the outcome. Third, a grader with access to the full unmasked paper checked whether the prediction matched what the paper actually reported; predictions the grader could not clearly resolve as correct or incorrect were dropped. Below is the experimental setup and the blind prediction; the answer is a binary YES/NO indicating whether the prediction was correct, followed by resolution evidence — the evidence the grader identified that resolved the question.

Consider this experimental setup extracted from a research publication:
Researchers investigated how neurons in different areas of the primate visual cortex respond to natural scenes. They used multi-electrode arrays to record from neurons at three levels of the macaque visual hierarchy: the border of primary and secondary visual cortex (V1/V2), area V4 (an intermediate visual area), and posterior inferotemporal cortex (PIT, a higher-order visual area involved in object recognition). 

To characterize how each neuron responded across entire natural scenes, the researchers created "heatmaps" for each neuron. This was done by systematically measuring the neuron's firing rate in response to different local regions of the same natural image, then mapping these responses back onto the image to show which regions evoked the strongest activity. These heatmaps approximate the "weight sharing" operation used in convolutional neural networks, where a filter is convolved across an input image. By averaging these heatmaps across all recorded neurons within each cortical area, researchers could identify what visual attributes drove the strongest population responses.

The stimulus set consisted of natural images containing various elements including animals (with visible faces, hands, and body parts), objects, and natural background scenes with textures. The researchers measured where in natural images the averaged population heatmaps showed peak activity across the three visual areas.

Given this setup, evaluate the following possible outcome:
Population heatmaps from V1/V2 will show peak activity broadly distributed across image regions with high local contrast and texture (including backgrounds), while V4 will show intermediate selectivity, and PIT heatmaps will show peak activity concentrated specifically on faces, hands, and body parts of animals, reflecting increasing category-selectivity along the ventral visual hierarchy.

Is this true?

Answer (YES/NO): YES